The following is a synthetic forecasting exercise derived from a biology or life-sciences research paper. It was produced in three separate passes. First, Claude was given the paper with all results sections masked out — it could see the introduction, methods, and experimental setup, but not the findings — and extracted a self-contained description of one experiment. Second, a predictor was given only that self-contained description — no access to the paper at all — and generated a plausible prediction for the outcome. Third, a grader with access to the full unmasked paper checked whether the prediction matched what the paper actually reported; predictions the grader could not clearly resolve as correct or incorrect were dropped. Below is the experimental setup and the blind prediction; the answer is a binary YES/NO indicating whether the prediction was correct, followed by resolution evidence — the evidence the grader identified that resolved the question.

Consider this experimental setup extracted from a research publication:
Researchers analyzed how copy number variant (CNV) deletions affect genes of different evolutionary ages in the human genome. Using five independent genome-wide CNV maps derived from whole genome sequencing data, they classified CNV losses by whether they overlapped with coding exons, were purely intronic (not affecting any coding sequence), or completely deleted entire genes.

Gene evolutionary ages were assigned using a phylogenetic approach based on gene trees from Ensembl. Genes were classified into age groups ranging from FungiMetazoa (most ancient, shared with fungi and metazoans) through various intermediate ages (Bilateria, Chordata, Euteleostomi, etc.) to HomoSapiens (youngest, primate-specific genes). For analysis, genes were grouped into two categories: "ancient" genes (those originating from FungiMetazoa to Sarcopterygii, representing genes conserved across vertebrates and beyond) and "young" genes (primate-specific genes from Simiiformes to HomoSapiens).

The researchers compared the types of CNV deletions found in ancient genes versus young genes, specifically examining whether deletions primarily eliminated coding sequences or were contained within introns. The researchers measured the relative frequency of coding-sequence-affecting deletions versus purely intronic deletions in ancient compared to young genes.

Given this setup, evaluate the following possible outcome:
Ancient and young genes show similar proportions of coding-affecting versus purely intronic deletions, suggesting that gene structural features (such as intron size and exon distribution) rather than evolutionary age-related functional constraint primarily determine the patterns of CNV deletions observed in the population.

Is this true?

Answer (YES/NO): NO